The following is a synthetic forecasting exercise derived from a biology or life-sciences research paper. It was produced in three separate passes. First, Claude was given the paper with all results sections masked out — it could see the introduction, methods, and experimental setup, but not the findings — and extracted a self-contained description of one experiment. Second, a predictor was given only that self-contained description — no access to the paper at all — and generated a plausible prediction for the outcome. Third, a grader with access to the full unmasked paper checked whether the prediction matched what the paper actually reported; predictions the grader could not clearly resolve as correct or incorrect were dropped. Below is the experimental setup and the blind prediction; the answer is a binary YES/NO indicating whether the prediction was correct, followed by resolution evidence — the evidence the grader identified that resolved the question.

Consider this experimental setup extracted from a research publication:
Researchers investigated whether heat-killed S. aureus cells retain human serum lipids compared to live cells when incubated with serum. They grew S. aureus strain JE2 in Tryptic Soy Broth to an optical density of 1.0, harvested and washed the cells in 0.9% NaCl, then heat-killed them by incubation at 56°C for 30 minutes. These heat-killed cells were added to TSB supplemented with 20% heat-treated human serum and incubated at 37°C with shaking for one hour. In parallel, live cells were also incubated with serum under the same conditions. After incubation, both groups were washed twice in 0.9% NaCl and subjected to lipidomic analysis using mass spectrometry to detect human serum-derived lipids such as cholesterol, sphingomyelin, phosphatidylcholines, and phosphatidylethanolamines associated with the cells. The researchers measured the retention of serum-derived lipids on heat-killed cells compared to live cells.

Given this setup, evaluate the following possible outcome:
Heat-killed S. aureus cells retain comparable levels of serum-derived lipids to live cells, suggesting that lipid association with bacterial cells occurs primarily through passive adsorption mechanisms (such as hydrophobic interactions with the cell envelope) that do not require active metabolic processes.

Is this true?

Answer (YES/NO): NO